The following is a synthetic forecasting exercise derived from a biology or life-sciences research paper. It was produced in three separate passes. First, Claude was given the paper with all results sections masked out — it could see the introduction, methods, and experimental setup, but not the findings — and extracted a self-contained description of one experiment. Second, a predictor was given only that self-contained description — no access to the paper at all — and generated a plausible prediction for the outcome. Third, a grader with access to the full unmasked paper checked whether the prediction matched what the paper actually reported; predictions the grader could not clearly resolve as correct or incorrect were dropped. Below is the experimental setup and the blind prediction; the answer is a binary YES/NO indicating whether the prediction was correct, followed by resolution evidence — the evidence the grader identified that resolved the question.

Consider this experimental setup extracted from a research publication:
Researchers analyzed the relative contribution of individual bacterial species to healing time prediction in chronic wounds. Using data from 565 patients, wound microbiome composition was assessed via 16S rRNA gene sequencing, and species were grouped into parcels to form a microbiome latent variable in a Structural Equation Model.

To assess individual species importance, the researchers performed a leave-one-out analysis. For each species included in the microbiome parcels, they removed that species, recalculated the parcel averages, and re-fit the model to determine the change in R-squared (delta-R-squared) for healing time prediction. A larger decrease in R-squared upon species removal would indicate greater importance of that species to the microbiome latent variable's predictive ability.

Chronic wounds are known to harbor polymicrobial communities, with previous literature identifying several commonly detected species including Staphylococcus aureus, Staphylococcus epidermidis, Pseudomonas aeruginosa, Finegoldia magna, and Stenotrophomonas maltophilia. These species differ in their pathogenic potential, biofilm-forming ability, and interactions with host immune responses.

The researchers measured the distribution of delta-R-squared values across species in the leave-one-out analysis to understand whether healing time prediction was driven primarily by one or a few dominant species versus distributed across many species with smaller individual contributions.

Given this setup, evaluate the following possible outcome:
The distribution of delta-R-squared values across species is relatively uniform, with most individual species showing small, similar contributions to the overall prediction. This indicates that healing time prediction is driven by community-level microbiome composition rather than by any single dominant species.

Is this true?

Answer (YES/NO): NO